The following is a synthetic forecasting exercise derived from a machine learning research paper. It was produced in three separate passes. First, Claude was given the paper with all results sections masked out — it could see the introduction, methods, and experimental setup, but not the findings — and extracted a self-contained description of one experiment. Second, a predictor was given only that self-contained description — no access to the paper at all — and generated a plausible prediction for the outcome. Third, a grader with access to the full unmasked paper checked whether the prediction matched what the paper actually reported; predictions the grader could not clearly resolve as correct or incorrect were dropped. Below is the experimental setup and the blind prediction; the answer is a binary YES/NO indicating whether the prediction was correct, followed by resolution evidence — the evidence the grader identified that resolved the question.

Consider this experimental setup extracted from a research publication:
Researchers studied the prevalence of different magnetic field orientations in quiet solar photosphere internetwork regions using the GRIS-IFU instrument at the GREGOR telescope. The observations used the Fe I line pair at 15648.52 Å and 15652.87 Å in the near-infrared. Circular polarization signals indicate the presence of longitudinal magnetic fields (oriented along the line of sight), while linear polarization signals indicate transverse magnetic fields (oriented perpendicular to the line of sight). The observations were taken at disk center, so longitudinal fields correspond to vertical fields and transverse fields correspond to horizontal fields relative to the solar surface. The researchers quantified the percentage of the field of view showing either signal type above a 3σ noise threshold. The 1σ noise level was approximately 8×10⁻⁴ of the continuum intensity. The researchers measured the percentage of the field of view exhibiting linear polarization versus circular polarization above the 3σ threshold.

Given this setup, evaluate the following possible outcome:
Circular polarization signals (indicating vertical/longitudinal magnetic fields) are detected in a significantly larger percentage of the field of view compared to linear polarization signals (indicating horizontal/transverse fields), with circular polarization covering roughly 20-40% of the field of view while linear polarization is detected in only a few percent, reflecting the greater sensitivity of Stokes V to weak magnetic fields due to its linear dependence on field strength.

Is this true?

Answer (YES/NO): NO